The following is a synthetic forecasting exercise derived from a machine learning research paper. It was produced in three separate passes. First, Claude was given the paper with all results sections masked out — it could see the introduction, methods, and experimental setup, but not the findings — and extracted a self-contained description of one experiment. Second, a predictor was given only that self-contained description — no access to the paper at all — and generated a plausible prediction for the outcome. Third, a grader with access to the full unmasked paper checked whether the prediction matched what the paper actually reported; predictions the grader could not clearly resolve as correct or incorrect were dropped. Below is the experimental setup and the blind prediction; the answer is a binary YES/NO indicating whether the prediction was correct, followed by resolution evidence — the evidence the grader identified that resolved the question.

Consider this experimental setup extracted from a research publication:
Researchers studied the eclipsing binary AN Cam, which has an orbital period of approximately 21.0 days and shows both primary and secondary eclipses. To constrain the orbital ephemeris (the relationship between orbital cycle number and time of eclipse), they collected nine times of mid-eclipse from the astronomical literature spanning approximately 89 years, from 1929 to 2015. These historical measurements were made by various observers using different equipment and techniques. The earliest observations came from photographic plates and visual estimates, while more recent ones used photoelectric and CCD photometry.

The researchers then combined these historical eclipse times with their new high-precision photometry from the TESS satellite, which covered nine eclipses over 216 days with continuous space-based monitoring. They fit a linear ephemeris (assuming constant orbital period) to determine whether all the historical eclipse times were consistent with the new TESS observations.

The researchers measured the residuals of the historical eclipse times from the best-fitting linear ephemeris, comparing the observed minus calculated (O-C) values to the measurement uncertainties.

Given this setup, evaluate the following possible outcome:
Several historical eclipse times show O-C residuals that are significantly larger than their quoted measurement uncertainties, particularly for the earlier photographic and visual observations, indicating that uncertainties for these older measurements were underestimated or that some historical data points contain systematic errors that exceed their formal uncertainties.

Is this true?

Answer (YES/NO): YES